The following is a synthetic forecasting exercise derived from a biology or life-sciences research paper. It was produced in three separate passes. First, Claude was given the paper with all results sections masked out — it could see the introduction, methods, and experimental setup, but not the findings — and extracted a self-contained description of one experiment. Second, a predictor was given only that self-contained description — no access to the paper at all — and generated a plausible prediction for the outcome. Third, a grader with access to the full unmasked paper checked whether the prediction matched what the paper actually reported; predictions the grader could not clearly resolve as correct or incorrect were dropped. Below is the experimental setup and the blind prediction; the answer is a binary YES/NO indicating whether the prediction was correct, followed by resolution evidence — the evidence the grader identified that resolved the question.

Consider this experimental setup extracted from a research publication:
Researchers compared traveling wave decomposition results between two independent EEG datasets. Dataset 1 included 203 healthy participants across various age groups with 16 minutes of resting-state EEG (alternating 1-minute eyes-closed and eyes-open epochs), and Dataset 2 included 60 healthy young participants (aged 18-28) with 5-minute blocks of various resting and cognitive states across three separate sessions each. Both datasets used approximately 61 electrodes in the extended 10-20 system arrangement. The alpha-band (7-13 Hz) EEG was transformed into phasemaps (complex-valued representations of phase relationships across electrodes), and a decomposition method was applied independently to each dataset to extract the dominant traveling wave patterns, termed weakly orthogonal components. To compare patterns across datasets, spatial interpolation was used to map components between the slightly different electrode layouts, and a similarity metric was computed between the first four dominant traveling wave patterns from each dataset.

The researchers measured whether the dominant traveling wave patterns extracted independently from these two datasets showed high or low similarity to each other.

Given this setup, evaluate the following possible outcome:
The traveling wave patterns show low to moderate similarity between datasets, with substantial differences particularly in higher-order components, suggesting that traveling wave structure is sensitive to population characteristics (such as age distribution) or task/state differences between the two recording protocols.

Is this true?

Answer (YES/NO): NO